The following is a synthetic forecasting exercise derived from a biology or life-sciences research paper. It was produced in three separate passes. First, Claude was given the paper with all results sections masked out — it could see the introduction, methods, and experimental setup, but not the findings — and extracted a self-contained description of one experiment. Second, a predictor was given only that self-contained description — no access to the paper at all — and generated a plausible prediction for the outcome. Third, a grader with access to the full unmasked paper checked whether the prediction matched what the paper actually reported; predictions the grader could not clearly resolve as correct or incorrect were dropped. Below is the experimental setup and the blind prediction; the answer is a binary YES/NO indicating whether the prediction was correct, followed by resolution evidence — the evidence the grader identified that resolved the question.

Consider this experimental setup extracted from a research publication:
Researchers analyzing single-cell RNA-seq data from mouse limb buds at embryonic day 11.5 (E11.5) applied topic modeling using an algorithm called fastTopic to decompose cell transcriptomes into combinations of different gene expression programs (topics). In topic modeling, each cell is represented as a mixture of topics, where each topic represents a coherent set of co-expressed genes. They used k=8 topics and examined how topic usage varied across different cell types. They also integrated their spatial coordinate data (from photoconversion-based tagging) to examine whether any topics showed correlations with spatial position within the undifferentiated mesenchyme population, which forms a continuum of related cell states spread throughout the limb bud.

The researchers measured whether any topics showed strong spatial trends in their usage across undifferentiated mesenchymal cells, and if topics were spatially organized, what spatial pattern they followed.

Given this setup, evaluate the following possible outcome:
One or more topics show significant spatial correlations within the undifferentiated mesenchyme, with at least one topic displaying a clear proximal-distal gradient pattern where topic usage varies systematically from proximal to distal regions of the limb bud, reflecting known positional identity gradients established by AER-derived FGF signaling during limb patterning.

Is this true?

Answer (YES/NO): NO